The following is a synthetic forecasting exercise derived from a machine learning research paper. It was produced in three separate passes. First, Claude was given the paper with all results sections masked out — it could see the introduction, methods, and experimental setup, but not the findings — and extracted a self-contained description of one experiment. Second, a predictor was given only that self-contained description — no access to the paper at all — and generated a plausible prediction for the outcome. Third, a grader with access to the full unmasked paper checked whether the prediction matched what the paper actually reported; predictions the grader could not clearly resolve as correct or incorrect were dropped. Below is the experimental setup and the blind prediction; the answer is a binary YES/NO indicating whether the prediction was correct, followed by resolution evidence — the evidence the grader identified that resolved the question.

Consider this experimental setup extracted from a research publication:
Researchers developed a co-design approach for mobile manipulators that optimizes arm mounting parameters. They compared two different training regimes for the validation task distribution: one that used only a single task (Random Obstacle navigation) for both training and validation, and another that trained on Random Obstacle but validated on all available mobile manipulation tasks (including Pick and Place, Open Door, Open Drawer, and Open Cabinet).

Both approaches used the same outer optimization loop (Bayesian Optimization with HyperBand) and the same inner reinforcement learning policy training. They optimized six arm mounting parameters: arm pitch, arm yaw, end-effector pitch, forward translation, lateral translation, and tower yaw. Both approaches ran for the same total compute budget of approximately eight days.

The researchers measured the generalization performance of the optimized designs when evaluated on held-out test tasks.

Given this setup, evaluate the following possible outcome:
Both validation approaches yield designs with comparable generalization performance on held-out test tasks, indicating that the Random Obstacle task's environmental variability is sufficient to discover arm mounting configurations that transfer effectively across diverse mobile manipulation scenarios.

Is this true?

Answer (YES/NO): NO